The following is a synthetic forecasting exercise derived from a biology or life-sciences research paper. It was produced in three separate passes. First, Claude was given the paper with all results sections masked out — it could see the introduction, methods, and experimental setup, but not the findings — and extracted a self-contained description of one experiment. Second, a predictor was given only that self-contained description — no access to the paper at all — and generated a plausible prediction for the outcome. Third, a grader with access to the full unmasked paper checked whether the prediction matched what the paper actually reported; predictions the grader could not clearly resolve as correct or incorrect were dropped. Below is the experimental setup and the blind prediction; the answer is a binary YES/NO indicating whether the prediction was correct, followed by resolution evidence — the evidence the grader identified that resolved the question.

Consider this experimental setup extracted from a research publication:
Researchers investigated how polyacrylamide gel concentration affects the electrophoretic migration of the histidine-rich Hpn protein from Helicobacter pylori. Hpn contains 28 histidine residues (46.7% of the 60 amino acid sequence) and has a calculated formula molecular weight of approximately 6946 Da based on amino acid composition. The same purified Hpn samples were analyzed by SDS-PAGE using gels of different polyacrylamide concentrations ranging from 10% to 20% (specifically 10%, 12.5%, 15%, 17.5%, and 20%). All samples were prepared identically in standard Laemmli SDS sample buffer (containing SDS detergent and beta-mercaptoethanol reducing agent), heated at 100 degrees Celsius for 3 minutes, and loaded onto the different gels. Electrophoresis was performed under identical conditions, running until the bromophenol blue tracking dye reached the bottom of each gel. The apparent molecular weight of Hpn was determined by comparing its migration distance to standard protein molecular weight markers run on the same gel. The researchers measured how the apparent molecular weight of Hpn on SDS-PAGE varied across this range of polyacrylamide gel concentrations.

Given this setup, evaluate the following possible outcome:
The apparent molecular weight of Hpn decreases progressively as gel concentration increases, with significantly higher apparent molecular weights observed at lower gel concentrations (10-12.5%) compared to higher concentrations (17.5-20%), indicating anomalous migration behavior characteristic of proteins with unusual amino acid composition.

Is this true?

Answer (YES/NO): NO